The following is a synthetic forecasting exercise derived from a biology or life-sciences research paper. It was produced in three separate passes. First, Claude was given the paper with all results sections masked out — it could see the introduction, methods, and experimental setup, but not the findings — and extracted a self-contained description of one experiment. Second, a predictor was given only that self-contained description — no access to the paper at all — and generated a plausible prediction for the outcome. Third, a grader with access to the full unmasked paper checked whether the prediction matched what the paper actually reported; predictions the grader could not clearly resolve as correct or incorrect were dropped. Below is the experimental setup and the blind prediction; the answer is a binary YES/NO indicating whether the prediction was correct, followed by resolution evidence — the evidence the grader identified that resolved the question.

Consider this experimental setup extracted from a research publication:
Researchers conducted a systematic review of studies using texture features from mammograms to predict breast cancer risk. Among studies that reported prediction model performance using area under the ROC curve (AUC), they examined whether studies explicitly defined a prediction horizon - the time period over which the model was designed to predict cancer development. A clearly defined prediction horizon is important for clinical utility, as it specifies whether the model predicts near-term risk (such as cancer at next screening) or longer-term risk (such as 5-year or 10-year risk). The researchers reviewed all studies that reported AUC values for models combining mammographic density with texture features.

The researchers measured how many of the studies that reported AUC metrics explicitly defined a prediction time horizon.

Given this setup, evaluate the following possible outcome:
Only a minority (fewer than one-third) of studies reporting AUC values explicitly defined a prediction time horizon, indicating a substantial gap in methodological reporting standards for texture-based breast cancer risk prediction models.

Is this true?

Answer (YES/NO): YES